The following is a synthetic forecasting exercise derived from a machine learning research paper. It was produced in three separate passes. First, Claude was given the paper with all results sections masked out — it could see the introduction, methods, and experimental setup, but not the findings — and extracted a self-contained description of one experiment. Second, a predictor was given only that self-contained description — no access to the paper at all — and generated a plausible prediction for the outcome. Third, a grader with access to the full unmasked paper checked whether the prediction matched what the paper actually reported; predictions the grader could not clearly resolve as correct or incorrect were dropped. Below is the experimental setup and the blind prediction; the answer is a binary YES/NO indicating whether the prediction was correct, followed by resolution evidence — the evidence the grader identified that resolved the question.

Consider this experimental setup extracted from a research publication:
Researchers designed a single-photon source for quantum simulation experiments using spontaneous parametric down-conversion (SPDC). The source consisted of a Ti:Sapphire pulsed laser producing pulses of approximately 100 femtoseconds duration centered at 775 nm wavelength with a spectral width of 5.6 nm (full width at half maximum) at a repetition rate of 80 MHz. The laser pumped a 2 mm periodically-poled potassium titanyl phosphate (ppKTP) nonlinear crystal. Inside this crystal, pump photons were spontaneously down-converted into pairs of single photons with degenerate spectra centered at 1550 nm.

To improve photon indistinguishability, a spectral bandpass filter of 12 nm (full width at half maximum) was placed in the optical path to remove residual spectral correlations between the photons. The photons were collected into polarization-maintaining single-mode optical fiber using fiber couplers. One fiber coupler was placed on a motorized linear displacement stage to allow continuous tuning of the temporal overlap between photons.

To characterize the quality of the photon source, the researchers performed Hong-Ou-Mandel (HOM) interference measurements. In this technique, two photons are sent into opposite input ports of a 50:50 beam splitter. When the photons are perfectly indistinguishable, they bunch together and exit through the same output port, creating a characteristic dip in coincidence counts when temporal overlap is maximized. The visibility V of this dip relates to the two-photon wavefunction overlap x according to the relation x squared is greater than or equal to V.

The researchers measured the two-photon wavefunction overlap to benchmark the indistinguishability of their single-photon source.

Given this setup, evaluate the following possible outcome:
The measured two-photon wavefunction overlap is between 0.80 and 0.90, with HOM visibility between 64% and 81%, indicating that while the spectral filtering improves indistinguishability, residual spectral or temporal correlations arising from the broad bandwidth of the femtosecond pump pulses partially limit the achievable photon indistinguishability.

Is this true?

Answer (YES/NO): NO